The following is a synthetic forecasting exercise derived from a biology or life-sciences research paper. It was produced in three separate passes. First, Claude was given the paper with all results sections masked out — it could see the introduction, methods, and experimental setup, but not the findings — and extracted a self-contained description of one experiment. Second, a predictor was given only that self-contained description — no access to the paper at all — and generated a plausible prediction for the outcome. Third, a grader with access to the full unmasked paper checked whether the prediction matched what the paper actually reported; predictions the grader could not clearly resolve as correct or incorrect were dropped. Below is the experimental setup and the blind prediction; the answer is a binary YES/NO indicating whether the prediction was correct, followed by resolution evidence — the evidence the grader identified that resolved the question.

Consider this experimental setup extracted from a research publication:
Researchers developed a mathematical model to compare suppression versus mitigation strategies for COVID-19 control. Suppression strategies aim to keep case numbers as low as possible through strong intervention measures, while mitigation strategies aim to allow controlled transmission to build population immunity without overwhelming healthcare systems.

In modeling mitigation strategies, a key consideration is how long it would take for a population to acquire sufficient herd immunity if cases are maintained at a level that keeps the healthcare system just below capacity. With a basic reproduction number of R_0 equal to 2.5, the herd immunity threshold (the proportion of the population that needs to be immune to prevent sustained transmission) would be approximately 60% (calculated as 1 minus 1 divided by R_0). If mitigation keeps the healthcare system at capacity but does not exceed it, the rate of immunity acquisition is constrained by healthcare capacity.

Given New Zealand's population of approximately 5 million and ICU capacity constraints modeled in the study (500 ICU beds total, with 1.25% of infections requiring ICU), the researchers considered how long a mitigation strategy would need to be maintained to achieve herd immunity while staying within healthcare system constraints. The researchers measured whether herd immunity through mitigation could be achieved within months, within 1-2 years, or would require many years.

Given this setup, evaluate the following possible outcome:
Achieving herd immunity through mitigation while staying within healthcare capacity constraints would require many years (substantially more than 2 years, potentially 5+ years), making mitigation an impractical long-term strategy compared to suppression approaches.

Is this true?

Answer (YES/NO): NO